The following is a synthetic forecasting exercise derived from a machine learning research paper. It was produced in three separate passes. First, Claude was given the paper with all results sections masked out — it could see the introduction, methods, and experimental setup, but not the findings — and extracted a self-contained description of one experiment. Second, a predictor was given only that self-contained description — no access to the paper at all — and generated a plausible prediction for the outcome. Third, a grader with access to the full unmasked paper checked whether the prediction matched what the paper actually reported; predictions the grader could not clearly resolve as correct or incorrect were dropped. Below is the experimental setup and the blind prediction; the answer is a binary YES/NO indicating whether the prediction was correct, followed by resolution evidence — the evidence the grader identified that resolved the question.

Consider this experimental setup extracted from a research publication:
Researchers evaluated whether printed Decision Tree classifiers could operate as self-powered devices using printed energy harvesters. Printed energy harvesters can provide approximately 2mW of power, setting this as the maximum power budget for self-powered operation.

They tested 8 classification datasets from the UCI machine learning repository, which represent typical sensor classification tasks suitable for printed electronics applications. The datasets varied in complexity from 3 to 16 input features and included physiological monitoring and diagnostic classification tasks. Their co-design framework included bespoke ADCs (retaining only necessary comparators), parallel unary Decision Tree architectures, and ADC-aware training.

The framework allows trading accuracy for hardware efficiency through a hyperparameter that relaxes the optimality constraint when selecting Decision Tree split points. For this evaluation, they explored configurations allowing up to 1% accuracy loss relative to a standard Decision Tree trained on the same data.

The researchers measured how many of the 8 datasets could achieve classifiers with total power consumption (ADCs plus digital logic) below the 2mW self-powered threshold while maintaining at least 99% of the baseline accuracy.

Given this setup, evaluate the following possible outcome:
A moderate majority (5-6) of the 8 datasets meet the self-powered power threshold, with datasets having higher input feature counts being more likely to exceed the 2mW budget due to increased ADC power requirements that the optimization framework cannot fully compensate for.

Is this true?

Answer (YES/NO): NO